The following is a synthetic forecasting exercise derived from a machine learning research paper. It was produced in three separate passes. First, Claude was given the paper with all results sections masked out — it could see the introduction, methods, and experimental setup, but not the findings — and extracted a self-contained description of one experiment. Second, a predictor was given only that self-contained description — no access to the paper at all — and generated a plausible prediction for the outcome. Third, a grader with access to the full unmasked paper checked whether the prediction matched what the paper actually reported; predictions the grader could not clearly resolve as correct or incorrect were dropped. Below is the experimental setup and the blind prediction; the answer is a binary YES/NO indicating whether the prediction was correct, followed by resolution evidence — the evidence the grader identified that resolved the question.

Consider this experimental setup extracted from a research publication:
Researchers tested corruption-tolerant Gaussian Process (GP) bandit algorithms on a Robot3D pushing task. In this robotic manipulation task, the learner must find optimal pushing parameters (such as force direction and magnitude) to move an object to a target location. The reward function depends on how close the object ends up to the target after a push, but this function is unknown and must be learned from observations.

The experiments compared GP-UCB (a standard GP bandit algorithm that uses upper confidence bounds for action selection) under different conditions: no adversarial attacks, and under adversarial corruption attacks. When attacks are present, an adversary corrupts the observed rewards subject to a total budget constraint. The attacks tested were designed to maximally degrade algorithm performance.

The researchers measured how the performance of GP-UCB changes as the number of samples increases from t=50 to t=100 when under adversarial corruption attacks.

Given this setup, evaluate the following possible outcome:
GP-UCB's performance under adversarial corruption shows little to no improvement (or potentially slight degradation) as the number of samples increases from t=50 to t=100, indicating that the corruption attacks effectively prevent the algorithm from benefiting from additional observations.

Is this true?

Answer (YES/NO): NO